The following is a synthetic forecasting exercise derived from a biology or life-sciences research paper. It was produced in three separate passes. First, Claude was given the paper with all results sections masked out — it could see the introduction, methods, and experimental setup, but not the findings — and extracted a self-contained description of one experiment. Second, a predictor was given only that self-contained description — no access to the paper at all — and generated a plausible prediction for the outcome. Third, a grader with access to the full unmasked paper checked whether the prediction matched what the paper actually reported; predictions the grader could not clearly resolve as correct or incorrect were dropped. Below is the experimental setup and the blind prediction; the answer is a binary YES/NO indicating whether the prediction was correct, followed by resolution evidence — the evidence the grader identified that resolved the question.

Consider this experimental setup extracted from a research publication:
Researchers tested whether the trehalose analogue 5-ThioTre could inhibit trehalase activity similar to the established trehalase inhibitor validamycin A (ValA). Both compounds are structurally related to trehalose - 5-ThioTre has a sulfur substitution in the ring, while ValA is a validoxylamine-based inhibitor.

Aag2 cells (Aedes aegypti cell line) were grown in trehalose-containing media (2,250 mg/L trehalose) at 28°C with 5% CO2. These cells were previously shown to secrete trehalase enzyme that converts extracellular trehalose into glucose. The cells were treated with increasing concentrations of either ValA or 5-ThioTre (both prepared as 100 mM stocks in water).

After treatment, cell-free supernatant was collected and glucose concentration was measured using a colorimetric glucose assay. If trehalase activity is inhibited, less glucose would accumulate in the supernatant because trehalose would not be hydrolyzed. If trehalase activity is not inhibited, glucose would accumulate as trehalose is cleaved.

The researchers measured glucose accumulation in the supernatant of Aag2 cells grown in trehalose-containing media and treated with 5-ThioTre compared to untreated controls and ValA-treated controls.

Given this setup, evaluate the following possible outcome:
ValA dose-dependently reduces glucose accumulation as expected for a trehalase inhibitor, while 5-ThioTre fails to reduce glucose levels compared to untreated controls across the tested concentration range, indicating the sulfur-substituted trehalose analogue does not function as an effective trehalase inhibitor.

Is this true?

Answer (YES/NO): NO